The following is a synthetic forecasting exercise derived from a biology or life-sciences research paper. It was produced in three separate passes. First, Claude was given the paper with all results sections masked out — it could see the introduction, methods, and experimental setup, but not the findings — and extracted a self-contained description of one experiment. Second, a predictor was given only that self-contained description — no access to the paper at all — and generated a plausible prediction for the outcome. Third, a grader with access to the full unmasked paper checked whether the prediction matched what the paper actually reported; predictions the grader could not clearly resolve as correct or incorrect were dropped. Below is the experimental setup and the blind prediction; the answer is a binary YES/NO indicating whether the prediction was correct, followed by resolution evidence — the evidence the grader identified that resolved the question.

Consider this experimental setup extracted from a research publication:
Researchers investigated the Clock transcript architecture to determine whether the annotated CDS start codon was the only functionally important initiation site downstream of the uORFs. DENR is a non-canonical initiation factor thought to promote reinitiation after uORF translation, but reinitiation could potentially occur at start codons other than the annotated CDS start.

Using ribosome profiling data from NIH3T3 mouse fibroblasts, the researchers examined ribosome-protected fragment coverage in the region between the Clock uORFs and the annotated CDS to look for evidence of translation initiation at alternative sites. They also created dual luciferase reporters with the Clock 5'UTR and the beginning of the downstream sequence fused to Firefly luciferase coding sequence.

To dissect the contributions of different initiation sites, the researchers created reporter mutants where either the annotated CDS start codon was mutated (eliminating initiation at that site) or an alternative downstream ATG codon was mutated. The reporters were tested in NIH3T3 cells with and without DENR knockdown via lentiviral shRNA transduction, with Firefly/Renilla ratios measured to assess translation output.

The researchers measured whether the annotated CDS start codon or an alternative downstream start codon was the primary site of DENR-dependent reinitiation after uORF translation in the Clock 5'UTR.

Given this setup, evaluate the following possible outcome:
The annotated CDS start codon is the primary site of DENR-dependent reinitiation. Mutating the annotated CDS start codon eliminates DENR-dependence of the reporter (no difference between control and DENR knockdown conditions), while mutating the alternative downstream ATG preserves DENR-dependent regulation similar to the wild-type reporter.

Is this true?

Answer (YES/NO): NO